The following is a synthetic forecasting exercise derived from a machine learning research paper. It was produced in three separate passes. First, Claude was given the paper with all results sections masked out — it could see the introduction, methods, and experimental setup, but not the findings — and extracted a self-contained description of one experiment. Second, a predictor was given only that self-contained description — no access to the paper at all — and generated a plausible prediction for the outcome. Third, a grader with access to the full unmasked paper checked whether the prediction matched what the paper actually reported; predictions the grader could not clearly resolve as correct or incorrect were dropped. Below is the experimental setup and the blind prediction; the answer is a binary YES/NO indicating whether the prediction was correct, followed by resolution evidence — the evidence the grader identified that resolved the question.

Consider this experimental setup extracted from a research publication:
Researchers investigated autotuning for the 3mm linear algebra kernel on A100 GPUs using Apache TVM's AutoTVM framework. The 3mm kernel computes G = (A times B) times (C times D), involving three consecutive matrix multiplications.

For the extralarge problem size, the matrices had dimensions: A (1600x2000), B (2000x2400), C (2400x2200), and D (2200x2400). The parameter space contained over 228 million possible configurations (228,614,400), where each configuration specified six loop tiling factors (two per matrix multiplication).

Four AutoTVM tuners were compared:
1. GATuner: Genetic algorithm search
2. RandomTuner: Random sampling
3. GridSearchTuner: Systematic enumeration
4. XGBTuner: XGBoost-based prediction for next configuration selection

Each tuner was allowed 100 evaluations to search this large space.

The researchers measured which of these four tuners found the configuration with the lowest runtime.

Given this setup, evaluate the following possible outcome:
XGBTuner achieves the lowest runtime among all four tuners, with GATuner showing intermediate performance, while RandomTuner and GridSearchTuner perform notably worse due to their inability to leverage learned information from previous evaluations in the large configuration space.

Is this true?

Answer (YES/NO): YES